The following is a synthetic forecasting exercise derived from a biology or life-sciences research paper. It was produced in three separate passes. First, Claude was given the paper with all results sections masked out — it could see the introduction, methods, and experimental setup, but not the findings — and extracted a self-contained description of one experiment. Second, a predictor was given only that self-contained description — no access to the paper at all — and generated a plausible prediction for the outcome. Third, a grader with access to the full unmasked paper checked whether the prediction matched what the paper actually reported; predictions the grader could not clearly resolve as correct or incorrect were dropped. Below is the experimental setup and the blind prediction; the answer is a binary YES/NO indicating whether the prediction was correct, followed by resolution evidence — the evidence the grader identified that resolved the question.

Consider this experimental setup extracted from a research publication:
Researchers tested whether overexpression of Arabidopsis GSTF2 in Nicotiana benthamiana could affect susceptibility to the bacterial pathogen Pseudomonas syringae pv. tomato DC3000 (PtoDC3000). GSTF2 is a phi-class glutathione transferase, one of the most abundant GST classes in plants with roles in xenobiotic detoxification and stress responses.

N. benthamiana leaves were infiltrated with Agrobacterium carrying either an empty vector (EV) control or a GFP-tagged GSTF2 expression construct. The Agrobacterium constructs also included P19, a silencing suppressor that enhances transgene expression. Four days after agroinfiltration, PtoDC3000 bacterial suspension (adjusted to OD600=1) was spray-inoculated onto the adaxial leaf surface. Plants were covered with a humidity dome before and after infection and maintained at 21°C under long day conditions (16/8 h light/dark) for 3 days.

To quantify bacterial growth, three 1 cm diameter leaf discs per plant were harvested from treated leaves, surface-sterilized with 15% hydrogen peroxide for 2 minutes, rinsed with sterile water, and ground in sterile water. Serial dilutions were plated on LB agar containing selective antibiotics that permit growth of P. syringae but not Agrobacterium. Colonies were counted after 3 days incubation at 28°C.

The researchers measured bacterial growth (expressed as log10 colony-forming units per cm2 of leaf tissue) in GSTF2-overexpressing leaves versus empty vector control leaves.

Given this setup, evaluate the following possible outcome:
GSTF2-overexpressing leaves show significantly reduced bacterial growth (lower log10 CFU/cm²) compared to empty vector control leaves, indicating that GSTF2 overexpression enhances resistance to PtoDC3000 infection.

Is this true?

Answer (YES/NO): NO